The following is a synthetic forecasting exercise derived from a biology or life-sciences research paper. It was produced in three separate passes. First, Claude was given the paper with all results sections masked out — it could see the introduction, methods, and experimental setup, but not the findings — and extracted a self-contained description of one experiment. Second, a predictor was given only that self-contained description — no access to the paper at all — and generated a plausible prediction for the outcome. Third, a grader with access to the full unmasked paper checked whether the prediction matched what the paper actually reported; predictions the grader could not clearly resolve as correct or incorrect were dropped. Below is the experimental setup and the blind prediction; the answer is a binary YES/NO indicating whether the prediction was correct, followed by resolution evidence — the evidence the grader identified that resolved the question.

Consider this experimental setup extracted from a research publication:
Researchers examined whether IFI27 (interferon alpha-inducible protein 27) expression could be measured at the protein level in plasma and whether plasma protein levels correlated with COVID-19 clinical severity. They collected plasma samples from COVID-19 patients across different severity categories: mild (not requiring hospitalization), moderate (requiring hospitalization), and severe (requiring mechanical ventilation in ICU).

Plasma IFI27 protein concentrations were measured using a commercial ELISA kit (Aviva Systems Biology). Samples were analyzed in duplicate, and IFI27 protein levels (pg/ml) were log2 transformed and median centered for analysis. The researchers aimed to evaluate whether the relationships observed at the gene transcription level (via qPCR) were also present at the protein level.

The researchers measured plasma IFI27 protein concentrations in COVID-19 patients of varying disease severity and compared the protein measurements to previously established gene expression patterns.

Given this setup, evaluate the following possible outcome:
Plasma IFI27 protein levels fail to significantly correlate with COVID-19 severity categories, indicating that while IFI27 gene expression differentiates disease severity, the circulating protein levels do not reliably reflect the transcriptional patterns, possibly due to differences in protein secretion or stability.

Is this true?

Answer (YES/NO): YES